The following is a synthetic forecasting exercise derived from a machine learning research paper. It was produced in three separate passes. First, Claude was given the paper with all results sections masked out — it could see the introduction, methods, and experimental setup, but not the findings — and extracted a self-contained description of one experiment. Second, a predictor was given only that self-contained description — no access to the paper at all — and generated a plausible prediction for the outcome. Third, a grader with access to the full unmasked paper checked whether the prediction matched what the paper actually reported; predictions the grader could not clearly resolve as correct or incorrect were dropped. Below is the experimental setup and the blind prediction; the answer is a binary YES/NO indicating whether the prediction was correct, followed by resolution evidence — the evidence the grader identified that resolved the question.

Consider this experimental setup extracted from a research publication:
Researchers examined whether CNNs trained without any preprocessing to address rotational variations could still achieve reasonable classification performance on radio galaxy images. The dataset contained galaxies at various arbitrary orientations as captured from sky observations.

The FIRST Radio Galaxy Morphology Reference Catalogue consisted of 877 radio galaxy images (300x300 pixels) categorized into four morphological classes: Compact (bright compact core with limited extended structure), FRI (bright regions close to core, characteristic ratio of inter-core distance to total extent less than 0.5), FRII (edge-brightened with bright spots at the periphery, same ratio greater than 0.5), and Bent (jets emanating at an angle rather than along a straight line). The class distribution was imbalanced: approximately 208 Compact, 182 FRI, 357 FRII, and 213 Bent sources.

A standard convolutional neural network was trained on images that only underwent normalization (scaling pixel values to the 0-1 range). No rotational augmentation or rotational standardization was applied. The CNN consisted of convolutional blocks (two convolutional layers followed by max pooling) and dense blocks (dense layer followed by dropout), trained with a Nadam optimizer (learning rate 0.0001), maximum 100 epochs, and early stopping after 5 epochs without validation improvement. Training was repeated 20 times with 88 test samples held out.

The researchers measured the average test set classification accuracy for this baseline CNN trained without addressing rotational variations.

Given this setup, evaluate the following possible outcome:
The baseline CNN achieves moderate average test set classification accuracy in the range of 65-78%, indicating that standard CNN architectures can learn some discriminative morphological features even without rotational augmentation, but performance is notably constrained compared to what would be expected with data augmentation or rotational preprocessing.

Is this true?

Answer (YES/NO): NO